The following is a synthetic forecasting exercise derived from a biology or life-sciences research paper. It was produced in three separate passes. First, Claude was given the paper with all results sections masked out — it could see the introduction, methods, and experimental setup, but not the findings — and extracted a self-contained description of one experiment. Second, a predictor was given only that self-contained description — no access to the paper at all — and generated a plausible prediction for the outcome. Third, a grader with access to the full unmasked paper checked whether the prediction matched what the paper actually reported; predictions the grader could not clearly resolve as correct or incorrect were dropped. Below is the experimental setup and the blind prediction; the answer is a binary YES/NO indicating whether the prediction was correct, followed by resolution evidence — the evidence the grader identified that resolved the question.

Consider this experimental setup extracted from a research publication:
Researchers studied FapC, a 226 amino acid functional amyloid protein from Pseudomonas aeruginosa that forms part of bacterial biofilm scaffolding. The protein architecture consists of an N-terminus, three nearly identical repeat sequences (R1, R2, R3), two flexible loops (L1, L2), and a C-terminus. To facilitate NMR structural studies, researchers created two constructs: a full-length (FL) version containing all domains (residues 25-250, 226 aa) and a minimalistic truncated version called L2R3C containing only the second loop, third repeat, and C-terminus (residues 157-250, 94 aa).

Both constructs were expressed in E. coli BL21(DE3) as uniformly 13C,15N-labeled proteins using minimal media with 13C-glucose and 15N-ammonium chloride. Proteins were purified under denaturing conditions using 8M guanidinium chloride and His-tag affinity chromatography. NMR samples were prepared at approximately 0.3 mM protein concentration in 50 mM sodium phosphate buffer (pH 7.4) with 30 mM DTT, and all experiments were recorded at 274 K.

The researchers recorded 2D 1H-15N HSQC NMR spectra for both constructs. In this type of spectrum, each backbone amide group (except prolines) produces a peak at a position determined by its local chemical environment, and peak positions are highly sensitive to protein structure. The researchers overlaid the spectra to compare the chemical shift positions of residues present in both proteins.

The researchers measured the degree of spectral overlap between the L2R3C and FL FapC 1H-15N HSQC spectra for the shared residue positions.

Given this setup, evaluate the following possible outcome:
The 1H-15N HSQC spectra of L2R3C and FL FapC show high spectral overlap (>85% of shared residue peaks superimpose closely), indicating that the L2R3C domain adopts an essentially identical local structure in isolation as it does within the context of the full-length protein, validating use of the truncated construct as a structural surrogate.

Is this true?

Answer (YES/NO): YES